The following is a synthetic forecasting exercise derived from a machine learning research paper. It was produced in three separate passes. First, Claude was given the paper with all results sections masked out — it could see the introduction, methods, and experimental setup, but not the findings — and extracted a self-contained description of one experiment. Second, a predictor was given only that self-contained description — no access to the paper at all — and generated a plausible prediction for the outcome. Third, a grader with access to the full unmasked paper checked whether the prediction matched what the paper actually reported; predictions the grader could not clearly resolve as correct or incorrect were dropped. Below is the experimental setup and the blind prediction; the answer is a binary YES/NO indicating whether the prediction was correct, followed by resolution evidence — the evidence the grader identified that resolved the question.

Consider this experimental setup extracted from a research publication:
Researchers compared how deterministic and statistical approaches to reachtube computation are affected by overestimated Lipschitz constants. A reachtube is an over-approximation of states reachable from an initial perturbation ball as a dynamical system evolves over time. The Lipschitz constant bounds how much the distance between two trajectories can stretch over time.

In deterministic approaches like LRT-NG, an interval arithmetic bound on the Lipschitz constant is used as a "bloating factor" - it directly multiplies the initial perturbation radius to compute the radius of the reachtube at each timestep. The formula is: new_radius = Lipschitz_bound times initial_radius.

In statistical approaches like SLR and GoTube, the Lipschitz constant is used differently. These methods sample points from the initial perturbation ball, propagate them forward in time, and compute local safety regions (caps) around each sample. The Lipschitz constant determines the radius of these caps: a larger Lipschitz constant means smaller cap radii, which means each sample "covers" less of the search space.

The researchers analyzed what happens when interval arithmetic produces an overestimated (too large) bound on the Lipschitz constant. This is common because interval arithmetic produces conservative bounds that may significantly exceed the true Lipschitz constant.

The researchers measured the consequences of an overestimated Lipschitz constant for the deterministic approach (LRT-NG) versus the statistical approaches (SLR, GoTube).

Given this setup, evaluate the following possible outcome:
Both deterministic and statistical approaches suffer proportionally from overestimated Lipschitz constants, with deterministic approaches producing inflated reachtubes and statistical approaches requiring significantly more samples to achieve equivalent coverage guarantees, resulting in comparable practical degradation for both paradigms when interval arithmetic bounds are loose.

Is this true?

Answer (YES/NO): NO